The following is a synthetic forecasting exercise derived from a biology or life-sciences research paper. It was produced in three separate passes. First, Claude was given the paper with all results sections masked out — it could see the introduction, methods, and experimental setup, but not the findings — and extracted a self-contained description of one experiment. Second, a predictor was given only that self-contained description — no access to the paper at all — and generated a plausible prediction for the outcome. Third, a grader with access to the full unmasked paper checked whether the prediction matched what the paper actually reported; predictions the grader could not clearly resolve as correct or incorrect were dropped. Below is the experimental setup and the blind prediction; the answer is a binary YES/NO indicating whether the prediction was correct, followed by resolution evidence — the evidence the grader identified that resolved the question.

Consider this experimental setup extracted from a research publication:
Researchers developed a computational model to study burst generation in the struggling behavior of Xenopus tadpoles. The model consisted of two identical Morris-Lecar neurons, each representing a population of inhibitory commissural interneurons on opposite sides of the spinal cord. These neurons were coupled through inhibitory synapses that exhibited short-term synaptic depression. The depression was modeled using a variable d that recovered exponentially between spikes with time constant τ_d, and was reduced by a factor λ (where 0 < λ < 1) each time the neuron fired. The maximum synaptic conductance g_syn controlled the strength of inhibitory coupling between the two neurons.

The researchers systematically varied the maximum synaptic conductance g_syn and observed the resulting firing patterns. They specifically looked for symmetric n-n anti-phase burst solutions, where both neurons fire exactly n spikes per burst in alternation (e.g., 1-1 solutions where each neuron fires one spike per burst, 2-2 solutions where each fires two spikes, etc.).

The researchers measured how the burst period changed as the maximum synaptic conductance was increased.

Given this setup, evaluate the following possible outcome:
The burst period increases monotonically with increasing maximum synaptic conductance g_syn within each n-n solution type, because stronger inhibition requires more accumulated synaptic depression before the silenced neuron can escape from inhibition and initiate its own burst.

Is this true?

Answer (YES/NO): YES